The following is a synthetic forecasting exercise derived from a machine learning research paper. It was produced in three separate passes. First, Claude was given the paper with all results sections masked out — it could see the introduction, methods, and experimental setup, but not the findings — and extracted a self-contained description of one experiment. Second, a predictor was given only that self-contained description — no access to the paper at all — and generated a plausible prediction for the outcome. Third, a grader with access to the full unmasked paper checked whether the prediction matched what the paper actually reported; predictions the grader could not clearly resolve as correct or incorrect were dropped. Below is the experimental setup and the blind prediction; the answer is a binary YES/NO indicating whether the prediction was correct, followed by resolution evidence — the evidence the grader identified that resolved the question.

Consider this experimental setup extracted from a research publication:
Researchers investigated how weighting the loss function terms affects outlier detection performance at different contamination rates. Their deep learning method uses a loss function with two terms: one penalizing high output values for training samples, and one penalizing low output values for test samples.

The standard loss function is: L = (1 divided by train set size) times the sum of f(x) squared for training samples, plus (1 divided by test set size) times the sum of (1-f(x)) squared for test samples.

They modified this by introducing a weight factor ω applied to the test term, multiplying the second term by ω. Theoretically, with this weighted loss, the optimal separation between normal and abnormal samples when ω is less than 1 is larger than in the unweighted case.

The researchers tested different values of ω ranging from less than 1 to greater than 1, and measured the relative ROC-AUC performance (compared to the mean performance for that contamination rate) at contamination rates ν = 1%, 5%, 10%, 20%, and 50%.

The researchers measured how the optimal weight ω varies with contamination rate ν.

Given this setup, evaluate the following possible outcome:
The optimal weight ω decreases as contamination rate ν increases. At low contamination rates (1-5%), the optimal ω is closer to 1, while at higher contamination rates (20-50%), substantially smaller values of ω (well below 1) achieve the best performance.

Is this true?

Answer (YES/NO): NO